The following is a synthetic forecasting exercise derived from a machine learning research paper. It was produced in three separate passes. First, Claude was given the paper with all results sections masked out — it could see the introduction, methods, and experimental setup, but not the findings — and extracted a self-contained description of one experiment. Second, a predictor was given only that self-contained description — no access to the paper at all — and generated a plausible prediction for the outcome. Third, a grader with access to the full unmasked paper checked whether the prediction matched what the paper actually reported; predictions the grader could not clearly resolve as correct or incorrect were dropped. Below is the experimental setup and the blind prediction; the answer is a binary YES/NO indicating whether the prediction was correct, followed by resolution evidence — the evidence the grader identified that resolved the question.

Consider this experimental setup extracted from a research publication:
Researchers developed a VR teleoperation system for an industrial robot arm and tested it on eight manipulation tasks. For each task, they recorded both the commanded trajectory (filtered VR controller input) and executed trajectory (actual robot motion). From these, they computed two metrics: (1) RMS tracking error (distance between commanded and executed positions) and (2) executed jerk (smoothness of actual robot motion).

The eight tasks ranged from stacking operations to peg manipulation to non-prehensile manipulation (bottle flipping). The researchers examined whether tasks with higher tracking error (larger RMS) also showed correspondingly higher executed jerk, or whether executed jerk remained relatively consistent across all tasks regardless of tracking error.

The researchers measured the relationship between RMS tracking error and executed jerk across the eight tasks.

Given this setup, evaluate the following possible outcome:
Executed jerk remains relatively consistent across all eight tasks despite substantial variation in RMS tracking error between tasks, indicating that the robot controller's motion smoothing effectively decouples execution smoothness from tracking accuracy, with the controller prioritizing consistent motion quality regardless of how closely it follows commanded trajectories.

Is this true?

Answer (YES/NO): YES